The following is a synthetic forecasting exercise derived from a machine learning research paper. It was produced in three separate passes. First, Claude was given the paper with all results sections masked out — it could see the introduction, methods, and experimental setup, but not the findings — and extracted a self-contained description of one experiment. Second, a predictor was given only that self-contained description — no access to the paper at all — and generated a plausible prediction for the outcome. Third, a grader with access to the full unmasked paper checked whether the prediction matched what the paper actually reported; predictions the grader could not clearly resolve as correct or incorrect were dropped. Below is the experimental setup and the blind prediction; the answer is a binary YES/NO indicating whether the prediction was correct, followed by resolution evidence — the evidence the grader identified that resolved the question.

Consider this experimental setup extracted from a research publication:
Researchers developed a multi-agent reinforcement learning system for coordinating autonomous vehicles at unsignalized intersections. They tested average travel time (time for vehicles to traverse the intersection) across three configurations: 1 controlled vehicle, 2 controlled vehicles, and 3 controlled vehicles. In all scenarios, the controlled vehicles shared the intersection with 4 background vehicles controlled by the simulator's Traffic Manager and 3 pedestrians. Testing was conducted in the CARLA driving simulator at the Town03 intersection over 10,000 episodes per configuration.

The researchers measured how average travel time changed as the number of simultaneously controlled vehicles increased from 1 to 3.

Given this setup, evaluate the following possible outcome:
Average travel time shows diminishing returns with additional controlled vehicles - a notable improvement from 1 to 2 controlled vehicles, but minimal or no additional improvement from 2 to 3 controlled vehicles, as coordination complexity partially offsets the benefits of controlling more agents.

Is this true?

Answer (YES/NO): NO